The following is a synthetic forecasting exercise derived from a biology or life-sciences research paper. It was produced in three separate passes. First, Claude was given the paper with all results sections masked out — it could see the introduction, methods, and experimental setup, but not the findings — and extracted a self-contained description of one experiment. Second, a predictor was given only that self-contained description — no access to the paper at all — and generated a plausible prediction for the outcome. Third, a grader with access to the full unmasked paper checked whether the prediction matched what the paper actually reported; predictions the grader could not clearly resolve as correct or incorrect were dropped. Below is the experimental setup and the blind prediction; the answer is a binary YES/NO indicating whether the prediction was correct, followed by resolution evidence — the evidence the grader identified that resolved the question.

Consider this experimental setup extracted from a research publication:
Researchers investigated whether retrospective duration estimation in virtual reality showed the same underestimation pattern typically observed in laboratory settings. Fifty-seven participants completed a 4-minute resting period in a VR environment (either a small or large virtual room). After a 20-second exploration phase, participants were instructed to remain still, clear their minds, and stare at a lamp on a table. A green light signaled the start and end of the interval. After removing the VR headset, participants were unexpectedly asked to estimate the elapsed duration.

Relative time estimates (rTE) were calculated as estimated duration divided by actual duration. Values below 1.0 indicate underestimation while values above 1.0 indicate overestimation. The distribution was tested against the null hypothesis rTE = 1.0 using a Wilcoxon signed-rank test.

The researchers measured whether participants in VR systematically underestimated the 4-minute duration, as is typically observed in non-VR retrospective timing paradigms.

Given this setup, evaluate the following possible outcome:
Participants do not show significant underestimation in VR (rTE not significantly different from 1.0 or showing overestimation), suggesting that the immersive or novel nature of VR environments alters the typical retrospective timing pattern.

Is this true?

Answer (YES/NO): YES